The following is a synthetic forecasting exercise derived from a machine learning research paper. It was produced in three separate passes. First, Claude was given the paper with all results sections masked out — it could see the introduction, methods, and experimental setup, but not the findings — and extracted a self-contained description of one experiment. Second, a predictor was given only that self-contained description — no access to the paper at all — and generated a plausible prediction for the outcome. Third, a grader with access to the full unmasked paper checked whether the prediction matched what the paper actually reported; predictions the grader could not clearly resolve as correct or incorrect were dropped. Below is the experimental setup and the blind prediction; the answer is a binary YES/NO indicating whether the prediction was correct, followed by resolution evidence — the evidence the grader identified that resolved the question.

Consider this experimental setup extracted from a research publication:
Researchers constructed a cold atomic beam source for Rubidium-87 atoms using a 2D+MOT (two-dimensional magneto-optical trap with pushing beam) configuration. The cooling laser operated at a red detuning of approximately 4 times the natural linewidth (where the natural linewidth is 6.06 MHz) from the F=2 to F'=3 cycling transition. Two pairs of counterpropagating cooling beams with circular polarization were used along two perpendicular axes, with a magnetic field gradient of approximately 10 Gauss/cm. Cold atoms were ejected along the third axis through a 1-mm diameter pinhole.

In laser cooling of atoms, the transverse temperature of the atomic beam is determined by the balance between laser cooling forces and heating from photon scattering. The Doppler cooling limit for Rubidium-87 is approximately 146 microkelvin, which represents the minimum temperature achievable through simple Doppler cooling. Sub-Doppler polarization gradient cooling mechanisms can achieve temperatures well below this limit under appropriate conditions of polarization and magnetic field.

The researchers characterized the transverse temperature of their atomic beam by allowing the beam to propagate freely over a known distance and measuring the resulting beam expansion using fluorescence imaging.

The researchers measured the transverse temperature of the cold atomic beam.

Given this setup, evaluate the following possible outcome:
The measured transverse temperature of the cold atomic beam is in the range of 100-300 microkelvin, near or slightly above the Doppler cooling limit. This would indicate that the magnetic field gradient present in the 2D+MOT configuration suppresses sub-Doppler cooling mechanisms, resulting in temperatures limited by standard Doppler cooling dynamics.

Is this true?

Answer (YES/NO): NO